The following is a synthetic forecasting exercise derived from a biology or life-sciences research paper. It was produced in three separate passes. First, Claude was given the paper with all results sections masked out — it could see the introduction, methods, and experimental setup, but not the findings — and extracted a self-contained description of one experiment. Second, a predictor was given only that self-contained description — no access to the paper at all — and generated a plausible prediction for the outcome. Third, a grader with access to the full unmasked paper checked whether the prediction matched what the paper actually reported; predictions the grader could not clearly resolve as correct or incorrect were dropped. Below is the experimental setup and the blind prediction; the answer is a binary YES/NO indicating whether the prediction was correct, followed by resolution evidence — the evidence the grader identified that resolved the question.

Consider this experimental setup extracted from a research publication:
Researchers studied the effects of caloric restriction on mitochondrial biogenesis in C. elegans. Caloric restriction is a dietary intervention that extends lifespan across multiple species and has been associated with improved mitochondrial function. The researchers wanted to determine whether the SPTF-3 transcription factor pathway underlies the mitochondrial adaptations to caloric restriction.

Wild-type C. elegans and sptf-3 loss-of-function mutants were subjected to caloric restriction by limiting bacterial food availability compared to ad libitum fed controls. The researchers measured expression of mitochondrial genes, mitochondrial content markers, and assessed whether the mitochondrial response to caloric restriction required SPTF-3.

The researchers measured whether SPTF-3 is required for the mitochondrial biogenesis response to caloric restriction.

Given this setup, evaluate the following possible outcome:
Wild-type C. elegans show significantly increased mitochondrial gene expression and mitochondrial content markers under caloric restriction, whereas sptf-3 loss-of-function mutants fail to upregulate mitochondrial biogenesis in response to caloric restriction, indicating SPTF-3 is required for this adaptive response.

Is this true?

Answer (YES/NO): YES